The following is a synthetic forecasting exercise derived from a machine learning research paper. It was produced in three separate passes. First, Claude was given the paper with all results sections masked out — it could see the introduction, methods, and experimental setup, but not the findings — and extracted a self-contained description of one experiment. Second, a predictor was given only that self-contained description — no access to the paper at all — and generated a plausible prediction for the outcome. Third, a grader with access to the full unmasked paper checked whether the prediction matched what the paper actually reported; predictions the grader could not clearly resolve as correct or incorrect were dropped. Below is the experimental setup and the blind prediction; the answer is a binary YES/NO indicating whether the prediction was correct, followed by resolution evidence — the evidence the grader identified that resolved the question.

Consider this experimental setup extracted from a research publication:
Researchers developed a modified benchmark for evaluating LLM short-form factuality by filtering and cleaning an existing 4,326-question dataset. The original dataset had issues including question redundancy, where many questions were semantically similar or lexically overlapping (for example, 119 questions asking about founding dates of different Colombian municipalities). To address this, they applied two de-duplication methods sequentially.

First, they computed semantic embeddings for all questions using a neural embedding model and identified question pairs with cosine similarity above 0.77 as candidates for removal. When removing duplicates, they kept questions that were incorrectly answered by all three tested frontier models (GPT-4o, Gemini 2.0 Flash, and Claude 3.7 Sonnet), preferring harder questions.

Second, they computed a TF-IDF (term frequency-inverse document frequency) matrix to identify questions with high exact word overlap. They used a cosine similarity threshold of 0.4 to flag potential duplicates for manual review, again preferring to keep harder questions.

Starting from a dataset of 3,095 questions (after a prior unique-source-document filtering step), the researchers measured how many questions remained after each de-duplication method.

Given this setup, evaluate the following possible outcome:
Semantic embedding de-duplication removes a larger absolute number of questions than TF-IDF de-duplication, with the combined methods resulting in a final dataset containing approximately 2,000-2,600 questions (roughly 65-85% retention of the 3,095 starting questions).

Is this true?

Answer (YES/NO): NO